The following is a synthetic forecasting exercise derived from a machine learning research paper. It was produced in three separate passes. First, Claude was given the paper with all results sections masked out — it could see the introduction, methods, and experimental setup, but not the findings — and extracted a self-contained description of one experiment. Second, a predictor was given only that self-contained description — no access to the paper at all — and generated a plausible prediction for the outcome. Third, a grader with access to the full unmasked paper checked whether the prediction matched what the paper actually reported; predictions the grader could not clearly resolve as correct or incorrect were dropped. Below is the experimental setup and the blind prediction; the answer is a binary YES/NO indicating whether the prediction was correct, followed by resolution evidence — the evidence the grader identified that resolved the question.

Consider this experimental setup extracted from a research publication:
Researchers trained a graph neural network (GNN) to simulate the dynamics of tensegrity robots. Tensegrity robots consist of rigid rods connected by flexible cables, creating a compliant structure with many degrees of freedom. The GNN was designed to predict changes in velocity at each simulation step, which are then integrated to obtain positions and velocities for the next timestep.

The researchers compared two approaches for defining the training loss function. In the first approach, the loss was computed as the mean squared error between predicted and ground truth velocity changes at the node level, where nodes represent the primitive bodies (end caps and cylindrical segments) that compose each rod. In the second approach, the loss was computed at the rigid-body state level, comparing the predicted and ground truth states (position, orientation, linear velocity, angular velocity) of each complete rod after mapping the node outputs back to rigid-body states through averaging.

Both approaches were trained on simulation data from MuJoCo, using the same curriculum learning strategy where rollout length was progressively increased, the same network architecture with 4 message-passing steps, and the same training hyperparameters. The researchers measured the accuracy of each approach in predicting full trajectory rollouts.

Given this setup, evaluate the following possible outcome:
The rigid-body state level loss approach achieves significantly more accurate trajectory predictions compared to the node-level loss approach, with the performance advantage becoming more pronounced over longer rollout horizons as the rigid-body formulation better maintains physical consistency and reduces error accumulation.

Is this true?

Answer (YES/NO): NO